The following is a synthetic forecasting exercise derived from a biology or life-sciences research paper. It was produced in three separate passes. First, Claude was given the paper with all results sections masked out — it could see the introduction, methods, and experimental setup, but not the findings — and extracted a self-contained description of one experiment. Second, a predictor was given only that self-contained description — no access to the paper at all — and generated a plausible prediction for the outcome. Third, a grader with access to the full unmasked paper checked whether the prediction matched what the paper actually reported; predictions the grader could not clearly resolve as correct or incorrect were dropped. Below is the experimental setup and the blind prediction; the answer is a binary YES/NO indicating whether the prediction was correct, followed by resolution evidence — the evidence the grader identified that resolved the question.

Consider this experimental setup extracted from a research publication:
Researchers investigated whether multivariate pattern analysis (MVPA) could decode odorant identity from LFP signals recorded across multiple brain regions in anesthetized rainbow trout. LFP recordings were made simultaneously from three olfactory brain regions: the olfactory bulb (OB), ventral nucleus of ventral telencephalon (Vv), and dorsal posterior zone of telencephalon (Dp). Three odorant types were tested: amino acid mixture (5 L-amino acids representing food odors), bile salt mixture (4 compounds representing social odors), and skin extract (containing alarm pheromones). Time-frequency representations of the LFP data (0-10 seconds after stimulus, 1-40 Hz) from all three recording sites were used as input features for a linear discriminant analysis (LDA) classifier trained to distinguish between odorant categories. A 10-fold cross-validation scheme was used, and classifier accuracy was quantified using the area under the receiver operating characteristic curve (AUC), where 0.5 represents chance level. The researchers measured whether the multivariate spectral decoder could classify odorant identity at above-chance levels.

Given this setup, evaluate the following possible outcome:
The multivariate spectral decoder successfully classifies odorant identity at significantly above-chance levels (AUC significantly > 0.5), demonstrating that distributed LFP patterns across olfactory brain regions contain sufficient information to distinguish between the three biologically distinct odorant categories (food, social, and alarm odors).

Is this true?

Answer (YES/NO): YES